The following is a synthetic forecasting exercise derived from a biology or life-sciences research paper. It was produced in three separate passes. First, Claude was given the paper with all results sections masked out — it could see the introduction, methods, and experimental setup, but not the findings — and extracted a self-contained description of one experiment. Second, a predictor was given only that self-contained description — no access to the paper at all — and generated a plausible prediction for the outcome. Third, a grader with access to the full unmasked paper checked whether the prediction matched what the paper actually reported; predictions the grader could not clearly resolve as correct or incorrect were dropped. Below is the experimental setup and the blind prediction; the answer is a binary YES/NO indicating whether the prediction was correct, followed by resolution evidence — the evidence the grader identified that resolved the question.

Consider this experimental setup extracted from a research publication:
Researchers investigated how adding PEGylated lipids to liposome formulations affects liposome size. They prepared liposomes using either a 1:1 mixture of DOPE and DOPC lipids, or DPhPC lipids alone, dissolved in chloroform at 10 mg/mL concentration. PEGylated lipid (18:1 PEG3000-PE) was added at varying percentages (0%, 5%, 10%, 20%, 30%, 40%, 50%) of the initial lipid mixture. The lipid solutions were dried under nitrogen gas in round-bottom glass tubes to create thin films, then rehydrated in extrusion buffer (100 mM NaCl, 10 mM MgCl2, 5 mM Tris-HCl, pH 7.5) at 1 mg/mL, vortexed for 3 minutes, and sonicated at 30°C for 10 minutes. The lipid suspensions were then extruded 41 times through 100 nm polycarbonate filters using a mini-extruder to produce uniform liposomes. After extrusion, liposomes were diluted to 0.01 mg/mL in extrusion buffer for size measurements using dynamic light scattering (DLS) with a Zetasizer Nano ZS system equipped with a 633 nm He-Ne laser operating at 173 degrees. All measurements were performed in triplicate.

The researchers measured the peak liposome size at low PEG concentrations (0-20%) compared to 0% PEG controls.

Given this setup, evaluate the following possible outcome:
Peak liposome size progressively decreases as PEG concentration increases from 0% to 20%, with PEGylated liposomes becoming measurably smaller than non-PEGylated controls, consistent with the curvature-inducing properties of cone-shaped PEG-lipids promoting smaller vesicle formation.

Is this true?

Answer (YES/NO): NO